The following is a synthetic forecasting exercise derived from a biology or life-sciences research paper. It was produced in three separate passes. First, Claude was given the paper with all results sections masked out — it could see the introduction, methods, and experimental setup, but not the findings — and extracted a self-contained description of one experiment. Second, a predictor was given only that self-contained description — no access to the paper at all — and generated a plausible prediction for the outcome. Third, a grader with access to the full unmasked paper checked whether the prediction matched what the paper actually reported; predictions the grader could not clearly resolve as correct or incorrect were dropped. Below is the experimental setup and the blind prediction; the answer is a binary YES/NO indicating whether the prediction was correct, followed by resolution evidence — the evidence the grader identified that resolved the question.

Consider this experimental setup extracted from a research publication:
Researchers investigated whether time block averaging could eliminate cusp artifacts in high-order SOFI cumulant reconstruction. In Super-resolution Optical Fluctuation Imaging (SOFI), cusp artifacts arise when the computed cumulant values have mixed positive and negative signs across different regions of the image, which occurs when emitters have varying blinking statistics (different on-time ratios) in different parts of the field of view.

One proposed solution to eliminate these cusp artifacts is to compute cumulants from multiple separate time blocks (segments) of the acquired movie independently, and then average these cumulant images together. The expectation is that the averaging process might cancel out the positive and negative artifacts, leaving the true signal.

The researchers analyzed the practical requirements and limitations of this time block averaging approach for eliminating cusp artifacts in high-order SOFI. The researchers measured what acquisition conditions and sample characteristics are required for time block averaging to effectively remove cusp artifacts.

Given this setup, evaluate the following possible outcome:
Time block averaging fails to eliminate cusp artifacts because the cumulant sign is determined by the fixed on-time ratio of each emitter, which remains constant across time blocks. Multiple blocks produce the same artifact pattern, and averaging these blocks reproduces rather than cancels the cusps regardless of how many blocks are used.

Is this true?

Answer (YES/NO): NO